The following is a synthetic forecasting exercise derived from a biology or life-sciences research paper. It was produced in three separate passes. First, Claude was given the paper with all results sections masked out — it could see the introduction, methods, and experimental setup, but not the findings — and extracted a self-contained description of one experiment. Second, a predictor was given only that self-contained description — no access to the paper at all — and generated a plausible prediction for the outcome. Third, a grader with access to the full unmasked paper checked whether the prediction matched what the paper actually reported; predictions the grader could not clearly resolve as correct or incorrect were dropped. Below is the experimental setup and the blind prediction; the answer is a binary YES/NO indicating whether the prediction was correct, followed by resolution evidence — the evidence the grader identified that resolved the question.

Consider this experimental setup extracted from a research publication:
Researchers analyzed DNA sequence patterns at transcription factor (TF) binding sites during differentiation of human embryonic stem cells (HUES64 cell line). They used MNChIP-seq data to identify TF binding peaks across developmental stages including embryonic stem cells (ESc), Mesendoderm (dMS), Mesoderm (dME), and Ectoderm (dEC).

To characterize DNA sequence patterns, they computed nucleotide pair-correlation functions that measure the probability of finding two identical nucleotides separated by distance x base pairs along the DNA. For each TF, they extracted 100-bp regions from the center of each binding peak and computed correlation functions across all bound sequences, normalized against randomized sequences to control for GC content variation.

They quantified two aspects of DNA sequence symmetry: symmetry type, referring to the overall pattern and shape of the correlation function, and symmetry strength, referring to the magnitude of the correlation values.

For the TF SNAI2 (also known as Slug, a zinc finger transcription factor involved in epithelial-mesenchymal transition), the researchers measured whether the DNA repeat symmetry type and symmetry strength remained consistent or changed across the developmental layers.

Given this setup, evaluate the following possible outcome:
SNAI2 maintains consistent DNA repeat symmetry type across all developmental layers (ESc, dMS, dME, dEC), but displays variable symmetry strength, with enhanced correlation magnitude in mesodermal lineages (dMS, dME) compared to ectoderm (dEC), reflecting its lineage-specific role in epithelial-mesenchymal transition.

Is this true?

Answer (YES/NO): NO